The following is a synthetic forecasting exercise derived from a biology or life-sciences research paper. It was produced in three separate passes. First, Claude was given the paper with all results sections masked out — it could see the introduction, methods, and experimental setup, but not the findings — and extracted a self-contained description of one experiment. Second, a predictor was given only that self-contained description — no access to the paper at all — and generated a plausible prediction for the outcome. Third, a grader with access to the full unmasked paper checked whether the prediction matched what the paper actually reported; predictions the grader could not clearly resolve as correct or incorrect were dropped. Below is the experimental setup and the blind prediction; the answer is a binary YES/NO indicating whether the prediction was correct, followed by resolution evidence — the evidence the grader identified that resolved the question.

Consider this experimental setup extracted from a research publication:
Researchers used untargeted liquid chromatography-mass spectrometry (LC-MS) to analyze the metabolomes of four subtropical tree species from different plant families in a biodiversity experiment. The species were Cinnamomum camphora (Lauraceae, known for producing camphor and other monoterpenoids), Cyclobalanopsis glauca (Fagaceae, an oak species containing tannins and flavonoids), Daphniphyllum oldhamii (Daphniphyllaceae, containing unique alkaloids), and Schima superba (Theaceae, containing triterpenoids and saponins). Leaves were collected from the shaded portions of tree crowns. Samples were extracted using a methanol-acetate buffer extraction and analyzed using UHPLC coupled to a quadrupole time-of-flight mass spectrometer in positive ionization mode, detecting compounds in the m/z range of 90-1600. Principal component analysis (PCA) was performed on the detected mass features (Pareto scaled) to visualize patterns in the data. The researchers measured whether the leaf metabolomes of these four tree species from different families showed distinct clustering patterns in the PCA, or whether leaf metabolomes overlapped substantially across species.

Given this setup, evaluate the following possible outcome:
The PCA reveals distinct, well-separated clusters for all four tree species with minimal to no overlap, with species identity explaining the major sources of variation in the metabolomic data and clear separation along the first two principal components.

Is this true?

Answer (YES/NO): YES